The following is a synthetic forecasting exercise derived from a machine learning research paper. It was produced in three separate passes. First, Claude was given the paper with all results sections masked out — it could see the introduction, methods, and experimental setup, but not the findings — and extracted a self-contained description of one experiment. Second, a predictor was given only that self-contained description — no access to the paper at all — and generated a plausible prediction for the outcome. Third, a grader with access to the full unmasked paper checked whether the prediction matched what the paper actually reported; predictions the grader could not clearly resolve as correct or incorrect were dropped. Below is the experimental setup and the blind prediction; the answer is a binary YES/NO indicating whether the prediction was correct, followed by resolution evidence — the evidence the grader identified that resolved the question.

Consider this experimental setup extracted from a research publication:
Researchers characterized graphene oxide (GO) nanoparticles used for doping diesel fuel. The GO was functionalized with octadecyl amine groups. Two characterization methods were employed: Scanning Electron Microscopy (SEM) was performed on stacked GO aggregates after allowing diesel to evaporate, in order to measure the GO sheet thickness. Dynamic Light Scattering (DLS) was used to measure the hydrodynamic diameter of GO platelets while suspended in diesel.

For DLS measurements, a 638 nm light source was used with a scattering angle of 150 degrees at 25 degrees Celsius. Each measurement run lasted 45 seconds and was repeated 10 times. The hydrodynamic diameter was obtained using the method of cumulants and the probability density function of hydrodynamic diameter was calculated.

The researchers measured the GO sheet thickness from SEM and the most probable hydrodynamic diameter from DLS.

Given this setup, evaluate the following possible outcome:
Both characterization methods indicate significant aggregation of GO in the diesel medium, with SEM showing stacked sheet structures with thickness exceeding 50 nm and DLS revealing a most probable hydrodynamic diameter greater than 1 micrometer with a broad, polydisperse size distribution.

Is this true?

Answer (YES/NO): NO